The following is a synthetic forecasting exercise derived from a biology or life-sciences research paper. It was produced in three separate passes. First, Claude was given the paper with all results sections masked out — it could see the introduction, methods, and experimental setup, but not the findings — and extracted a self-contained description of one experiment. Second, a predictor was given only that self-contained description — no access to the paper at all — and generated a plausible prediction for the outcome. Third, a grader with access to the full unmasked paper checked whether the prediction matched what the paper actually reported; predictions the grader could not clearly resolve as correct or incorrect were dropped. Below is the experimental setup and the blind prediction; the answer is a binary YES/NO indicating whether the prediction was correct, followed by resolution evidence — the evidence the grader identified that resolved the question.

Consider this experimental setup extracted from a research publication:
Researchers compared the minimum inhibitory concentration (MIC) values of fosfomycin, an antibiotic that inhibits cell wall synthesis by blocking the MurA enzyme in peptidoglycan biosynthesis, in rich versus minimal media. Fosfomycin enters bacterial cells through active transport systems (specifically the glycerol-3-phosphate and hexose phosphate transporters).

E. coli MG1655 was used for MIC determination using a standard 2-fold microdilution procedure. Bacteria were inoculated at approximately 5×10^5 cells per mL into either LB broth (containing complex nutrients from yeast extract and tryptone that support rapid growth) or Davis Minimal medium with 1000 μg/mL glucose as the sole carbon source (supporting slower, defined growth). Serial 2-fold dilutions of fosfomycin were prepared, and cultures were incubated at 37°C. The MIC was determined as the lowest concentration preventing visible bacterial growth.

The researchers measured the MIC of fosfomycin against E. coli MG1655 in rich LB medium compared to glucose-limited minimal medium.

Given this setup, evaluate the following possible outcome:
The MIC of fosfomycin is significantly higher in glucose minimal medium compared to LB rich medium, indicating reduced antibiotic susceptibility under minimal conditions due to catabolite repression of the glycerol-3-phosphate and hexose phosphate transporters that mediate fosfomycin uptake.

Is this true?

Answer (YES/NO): NO